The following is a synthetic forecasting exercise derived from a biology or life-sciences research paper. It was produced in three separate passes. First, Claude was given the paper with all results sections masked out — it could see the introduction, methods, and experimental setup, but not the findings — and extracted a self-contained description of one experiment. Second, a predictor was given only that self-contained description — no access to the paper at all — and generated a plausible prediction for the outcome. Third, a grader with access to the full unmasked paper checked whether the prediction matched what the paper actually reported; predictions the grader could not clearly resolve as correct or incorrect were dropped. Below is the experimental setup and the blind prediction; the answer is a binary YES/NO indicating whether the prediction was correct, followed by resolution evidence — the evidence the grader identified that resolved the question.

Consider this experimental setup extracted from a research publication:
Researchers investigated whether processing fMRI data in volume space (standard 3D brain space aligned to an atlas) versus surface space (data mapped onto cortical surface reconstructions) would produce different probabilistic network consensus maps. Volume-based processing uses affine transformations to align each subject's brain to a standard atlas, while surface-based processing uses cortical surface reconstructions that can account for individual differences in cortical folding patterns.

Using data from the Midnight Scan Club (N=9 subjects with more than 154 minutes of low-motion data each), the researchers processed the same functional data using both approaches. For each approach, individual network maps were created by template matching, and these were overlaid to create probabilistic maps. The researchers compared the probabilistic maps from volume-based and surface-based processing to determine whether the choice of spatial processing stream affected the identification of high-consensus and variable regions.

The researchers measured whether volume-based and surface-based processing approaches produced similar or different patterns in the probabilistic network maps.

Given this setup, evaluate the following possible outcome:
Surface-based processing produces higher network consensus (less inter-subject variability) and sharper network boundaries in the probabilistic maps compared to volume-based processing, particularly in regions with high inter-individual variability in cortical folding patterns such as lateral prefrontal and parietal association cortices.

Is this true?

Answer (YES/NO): NO